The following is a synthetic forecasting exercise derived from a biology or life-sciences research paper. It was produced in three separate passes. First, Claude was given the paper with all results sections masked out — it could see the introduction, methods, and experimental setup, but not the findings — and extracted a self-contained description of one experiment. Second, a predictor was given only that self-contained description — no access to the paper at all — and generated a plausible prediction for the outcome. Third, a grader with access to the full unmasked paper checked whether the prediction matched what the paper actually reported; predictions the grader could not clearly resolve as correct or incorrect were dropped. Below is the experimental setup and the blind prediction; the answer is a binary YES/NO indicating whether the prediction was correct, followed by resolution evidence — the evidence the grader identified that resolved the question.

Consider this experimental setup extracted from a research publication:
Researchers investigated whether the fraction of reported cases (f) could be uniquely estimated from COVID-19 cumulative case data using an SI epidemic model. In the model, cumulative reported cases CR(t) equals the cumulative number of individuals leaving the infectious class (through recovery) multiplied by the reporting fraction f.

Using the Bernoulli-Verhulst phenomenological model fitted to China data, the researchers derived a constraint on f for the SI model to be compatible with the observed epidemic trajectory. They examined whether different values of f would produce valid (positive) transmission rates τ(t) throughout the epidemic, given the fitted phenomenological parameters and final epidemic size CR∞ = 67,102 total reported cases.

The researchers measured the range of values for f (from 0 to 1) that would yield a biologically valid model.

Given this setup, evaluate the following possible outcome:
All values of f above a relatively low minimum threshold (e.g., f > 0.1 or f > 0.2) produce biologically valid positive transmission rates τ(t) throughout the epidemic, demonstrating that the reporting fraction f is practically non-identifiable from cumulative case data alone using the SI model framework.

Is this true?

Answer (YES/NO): YES